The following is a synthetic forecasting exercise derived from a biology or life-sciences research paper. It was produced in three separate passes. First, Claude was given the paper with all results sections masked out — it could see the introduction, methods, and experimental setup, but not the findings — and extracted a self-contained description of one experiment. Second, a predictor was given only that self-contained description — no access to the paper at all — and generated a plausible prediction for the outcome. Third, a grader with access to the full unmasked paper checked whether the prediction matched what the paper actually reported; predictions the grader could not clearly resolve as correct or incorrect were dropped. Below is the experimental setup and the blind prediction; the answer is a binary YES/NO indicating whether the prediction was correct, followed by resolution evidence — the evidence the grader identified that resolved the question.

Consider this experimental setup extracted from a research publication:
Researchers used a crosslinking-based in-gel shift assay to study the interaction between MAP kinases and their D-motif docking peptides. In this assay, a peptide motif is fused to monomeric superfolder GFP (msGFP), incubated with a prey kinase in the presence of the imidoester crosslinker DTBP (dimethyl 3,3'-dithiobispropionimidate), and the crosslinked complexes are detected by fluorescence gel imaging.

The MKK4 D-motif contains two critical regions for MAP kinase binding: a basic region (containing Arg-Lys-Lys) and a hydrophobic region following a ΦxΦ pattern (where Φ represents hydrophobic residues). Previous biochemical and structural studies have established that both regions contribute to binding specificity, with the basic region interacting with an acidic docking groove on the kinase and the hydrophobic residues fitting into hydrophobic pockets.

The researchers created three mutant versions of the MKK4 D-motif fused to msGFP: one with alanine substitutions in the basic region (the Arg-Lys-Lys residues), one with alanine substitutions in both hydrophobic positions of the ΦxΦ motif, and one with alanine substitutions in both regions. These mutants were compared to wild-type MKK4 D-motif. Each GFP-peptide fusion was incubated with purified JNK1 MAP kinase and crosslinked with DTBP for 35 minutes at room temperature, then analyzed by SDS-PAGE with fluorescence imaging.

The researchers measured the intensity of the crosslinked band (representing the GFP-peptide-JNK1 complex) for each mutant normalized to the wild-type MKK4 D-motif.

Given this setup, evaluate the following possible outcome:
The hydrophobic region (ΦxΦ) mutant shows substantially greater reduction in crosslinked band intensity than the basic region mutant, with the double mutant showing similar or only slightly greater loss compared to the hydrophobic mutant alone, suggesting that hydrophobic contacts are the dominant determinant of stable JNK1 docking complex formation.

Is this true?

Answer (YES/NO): NO